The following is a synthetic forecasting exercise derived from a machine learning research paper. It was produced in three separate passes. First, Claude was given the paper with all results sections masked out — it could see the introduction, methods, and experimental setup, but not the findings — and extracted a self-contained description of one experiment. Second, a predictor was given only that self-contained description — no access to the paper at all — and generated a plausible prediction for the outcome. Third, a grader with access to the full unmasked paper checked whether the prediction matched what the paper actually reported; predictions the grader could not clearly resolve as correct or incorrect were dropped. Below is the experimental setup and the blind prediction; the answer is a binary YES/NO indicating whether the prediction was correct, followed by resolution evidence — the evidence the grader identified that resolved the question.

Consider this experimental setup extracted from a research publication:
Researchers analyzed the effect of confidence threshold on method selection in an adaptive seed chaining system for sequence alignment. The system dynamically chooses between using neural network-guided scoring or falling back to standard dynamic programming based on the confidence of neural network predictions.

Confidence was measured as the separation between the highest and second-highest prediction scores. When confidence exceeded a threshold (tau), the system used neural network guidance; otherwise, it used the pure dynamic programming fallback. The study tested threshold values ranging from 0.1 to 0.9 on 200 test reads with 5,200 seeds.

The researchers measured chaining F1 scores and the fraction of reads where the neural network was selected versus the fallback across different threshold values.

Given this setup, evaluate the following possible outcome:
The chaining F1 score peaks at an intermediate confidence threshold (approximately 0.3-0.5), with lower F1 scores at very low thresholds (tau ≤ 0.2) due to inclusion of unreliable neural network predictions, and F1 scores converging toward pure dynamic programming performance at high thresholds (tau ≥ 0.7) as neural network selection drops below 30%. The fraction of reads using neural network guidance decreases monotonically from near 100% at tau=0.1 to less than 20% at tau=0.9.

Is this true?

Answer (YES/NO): NO